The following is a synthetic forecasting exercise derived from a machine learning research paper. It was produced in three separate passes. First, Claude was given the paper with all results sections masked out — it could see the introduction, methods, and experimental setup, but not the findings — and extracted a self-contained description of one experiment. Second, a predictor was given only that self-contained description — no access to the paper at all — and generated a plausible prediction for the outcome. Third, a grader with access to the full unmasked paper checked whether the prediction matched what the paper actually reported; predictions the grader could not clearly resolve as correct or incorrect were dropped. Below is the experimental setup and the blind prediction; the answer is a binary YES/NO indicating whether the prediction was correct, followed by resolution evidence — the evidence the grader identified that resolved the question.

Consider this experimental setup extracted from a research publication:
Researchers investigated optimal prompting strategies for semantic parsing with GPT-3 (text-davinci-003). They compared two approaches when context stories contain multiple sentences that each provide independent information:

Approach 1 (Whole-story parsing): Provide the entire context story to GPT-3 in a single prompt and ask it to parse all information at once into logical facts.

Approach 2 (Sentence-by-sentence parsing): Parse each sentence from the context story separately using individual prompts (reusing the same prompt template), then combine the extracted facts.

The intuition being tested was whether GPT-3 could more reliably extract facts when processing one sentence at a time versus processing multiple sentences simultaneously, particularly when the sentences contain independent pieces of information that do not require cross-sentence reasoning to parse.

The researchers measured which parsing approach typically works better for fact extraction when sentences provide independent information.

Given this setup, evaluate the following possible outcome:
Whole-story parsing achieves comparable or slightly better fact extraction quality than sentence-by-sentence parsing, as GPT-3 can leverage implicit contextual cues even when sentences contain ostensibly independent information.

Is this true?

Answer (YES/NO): NO